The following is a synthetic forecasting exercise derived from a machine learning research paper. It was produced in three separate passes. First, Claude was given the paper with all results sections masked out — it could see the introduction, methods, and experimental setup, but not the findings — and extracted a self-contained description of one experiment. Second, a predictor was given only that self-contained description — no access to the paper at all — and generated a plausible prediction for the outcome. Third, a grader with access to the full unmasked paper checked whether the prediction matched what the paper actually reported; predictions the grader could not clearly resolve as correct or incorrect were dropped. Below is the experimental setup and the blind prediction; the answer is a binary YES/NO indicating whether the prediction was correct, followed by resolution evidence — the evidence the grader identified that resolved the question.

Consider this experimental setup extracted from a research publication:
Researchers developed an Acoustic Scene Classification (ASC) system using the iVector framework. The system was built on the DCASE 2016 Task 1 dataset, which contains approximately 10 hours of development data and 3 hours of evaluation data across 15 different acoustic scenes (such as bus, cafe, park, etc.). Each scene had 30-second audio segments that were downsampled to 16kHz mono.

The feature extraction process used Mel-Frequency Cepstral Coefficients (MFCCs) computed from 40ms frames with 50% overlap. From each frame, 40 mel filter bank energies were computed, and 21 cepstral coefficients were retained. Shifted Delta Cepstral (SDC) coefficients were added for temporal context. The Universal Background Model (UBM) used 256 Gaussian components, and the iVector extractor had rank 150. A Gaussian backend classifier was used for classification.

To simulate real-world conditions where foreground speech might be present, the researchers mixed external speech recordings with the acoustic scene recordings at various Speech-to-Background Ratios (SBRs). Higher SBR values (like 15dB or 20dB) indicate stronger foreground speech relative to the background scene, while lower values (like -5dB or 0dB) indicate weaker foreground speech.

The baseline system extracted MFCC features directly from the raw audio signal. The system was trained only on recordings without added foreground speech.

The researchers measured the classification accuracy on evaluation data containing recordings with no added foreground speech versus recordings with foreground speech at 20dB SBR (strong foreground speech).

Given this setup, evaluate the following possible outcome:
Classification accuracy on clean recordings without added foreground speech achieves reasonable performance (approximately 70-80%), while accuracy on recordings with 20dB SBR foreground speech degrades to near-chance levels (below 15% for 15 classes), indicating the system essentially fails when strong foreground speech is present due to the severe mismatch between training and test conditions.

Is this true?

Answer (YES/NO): NO